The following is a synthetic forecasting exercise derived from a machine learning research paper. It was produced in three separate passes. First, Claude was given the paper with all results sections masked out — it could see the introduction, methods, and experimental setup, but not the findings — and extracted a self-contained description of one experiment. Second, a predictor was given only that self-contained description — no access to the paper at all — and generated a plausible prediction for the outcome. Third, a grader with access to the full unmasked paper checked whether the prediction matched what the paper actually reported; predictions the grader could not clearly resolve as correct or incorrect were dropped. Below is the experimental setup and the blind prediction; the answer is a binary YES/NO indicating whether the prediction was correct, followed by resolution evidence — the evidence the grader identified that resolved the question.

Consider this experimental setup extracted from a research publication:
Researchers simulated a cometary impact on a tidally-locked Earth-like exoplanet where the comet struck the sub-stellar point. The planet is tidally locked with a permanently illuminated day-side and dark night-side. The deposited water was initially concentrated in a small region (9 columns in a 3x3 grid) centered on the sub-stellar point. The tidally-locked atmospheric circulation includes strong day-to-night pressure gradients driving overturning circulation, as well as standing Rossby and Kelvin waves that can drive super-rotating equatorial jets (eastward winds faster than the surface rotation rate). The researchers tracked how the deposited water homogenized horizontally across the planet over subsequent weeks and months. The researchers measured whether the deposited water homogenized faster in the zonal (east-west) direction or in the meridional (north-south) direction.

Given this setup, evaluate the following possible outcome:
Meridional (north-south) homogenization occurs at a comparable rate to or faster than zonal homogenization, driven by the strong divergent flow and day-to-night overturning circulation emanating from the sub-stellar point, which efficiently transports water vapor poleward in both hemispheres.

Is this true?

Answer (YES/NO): NO